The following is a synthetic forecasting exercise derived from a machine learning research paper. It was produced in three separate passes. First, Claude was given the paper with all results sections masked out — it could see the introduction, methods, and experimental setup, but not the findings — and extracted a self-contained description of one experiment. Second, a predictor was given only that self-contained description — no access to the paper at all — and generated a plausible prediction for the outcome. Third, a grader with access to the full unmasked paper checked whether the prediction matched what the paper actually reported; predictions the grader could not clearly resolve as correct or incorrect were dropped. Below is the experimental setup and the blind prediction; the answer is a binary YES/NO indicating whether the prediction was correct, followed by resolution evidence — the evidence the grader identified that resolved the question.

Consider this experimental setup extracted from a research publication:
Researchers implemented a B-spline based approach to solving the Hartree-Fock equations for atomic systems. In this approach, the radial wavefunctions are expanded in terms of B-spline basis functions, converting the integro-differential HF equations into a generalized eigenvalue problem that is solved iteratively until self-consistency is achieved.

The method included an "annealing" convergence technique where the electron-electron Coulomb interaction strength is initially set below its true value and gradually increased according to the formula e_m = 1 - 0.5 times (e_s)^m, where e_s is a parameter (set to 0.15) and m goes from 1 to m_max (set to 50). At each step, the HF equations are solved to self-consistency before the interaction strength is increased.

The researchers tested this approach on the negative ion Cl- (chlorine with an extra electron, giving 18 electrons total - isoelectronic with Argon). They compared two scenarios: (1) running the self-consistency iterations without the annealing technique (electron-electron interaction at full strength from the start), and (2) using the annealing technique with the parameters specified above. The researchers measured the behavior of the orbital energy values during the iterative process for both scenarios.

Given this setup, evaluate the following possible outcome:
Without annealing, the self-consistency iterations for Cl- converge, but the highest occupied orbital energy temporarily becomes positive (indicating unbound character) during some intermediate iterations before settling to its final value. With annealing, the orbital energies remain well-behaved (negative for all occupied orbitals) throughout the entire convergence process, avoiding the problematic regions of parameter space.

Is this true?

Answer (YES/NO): NO